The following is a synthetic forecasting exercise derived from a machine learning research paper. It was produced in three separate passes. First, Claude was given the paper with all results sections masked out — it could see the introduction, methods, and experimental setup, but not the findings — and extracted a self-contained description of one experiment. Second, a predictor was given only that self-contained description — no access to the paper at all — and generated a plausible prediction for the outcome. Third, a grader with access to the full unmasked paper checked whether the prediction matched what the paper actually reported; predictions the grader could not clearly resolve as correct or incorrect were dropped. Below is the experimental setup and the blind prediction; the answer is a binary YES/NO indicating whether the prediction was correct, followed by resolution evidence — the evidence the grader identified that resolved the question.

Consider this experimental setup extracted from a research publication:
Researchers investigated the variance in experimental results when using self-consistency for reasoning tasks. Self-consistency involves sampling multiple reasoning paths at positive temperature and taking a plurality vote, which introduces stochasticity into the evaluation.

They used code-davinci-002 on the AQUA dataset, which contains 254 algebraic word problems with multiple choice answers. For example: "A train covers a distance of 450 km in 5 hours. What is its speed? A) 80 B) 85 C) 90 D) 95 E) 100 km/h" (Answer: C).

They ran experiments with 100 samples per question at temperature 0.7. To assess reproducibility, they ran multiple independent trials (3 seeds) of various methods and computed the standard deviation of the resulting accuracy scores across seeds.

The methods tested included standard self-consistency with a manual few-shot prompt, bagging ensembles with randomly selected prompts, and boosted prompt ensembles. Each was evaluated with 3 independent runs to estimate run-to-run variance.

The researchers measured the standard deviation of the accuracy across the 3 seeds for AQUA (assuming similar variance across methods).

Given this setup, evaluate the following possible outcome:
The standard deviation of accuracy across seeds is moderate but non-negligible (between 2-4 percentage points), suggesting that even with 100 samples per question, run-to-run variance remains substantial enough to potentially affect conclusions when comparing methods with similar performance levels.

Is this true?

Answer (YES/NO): NO